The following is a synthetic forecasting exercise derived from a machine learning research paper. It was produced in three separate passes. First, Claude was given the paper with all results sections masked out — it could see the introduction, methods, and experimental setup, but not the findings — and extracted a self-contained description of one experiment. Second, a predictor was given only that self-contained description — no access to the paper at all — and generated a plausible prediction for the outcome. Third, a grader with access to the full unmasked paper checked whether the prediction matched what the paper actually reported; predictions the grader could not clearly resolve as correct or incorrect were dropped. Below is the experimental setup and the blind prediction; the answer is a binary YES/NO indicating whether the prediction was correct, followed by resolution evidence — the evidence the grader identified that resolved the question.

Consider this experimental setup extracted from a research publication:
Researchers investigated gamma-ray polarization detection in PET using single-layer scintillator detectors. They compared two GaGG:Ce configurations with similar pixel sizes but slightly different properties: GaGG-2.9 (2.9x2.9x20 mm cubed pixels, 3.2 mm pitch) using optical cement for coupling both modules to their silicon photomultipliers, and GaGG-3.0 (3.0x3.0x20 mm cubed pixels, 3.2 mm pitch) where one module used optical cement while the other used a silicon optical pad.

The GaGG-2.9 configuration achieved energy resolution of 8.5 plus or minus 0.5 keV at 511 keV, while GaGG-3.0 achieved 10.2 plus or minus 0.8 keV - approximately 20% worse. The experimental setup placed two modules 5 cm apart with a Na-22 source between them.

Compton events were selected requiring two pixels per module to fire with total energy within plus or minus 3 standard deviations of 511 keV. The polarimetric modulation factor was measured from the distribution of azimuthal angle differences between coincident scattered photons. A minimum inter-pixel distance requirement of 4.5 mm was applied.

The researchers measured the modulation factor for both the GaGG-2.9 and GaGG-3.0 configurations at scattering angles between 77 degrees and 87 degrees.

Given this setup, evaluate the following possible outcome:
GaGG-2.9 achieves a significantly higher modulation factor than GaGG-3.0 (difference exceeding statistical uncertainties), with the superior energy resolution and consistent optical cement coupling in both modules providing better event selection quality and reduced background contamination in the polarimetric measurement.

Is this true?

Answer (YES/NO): NO